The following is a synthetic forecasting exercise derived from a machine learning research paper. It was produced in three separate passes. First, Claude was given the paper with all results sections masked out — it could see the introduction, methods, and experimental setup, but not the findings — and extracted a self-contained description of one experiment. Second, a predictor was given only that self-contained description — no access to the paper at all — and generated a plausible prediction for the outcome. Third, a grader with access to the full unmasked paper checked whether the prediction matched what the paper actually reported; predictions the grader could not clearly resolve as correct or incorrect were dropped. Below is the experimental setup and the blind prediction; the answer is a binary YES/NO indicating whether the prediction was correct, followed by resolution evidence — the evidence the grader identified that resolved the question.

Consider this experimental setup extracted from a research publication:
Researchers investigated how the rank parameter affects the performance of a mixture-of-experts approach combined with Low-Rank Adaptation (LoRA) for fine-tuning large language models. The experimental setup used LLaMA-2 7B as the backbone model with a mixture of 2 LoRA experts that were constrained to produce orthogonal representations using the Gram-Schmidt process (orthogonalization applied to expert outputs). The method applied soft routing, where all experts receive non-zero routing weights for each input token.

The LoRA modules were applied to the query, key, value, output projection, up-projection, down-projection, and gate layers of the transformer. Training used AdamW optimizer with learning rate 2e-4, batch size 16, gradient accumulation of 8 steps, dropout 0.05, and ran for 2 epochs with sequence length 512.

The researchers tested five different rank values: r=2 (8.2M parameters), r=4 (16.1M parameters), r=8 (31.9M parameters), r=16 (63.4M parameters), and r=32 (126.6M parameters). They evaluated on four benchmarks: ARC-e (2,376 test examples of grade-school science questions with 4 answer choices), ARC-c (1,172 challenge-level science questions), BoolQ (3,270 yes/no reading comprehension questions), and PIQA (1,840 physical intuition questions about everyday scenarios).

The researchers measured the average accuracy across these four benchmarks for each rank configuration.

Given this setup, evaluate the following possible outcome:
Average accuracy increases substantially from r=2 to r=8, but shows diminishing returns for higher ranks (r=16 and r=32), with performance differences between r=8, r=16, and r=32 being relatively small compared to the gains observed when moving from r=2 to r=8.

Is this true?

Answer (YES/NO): NO